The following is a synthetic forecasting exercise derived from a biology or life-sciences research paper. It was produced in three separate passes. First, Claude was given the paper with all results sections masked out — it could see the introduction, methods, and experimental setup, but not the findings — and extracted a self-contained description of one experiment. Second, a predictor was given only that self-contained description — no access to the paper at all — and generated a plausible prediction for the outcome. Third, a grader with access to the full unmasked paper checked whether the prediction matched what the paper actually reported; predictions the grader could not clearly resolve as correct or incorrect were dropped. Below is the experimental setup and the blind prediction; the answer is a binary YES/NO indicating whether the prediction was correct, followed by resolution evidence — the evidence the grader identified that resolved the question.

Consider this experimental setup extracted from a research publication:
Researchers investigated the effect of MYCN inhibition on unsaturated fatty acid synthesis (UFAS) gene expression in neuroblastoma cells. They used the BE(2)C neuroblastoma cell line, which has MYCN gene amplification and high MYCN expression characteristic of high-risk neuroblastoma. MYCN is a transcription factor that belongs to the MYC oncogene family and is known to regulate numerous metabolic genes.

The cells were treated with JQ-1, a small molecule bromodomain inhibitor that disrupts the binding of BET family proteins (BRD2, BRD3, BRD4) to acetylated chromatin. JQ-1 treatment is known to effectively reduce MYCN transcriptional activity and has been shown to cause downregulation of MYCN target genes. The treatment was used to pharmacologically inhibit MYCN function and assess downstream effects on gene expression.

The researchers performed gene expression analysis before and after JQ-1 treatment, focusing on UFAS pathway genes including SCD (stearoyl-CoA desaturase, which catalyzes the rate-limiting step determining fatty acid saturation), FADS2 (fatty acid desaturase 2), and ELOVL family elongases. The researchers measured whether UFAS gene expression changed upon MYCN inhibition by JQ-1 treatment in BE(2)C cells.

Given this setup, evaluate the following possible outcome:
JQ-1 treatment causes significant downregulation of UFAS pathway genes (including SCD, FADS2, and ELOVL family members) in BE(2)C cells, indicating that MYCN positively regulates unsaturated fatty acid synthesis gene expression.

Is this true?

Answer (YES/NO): YES